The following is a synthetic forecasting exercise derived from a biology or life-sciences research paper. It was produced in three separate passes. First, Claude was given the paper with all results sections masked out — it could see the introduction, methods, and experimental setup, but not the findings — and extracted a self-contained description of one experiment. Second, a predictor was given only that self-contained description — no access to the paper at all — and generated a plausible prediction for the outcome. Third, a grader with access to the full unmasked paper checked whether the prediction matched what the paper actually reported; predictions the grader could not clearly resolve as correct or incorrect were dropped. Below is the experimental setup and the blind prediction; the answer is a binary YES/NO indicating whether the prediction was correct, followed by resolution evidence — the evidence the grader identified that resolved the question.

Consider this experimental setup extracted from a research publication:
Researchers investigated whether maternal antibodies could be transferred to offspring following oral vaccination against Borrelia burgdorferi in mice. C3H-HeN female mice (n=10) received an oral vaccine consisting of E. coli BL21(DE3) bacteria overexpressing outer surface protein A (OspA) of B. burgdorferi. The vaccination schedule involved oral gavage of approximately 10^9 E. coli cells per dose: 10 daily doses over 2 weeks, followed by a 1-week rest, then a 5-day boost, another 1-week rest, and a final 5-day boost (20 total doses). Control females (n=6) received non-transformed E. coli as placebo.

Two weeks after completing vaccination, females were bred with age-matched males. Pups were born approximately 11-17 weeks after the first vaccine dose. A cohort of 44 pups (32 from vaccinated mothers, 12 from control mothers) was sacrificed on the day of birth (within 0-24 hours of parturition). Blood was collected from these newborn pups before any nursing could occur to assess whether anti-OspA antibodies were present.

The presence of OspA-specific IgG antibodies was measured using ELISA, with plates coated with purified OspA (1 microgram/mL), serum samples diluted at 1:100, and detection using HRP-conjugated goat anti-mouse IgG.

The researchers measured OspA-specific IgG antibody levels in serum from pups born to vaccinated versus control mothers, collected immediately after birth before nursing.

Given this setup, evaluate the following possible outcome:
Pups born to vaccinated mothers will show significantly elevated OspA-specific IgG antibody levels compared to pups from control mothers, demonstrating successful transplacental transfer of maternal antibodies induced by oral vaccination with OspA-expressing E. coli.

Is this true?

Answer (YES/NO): NO